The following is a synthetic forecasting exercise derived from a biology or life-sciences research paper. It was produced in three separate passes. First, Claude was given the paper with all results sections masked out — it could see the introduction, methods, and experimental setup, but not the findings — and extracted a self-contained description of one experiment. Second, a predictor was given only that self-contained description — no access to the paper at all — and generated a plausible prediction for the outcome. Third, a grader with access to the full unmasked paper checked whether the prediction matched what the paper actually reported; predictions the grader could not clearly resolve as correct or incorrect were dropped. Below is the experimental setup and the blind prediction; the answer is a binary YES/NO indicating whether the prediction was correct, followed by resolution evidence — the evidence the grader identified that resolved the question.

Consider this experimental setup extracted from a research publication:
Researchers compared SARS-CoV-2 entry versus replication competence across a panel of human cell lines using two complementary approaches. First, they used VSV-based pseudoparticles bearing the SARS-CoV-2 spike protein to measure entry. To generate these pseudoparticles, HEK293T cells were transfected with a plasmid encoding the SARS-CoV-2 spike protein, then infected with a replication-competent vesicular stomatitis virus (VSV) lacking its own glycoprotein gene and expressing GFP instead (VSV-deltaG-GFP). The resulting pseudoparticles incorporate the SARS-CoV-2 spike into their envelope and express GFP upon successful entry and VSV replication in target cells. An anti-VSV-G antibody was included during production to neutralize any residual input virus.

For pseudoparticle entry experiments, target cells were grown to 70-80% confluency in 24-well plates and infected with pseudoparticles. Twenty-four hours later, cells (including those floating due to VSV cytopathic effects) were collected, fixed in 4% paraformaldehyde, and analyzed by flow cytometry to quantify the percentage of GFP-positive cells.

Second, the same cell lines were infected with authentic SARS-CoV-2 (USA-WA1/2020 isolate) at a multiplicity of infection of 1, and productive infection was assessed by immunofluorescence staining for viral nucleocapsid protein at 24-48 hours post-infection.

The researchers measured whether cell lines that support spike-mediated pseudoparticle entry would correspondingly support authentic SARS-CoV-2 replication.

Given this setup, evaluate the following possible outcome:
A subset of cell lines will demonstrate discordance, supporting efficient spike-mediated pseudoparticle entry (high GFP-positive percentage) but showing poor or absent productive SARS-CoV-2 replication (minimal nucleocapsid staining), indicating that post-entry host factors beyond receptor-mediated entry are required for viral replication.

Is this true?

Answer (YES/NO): NO